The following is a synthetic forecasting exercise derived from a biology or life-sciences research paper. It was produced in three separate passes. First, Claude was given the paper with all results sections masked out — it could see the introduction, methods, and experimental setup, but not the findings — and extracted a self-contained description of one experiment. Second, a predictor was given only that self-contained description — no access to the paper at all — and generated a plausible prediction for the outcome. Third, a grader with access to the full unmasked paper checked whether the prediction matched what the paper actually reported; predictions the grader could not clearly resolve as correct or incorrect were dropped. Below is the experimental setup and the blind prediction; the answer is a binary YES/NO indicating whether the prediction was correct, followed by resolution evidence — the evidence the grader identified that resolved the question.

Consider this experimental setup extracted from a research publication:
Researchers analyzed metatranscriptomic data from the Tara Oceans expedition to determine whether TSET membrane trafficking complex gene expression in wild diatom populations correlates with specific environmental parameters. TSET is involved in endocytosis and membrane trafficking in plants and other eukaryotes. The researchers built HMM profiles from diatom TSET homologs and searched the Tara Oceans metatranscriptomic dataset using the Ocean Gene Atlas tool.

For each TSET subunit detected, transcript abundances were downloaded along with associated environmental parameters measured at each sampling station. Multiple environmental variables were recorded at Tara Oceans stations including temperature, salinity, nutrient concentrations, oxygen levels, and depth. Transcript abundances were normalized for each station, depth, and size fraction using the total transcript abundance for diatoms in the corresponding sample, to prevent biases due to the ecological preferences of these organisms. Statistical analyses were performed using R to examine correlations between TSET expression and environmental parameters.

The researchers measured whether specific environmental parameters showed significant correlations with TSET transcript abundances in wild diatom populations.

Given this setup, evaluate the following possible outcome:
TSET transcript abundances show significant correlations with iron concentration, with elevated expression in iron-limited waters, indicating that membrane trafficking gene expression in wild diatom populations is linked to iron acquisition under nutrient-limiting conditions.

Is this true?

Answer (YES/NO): NO